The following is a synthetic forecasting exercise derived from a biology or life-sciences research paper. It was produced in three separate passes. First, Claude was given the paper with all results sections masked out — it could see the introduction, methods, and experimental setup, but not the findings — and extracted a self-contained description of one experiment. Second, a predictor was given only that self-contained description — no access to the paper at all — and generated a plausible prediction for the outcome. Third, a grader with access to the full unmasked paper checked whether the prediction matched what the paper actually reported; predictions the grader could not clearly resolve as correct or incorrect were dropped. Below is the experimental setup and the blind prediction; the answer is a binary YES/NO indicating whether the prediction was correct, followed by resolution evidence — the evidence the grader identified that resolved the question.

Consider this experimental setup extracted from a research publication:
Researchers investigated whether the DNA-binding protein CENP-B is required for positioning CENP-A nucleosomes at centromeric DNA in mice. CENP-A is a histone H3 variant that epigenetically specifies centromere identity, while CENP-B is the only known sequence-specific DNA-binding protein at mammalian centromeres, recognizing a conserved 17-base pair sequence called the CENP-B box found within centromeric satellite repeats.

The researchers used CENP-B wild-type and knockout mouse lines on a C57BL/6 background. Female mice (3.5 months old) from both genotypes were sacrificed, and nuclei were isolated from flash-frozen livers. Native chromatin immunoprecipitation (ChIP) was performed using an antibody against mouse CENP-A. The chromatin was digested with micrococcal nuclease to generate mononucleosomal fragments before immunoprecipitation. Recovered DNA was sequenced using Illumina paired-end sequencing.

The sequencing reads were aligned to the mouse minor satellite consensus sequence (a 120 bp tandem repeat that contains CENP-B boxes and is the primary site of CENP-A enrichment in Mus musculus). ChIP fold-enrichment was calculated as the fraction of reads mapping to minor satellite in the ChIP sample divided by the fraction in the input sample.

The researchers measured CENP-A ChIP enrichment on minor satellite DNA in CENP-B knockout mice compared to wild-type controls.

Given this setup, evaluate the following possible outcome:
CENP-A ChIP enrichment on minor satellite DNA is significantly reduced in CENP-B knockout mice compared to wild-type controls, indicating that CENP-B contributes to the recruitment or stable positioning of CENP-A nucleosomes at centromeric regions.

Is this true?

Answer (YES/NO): NO